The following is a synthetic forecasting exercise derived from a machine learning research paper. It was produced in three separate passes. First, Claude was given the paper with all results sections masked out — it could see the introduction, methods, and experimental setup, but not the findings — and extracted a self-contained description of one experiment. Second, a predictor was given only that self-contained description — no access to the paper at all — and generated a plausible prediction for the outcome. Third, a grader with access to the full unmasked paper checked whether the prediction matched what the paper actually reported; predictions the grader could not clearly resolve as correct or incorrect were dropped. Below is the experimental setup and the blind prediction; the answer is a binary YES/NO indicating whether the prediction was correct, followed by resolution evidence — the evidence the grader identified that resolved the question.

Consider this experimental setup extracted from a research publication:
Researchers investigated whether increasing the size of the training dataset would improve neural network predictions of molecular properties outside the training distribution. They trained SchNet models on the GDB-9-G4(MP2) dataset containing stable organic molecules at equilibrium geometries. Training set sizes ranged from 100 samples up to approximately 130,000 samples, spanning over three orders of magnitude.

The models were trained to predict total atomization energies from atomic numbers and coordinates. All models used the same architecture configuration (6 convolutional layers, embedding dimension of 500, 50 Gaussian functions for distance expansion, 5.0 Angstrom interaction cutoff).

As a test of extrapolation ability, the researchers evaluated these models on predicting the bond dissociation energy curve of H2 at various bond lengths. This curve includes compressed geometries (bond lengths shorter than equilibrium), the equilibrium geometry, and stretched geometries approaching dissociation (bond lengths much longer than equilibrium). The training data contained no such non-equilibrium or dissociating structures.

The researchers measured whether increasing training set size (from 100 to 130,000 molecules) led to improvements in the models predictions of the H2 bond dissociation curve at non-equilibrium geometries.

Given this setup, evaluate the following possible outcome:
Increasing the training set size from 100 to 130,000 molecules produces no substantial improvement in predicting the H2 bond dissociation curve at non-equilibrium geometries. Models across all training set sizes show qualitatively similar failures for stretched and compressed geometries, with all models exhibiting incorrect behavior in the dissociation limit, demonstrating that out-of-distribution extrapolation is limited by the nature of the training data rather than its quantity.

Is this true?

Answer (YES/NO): YES